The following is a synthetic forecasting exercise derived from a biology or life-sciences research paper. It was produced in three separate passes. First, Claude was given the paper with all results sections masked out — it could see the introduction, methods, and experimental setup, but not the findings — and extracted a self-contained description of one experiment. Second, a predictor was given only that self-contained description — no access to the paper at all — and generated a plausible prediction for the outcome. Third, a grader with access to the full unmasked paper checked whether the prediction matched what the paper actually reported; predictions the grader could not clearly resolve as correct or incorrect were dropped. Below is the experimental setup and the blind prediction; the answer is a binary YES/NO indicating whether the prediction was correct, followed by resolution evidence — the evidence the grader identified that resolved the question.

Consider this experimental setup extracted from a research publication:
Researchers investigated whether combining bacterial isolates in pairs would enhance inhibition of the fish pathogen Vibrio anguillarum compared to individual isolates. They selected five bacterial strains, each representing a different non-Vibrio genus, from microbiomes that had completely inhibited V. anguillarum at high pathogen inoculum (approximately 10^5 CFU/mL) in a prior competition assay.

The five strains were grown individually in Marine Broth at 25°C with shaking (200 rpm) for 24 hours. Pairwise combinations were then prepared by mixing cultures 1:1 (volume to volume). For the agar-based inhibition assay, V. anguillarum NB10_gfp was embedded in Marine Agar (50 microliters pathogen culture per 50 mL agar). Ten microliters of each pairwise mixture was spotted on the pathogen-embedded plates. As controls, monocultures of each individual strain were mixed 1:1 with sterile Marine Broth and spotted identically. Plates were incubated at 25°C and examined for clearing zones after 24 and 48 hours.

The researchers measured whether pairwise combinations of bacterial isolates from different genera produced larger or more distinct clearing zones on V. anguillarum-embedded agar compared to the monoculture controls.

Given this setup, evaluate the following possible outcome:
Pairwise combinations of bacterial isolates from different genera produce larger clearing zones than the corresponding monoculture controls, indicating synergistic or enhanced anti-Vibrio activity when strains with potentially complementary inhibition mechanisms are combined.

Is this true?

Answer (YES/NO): NO